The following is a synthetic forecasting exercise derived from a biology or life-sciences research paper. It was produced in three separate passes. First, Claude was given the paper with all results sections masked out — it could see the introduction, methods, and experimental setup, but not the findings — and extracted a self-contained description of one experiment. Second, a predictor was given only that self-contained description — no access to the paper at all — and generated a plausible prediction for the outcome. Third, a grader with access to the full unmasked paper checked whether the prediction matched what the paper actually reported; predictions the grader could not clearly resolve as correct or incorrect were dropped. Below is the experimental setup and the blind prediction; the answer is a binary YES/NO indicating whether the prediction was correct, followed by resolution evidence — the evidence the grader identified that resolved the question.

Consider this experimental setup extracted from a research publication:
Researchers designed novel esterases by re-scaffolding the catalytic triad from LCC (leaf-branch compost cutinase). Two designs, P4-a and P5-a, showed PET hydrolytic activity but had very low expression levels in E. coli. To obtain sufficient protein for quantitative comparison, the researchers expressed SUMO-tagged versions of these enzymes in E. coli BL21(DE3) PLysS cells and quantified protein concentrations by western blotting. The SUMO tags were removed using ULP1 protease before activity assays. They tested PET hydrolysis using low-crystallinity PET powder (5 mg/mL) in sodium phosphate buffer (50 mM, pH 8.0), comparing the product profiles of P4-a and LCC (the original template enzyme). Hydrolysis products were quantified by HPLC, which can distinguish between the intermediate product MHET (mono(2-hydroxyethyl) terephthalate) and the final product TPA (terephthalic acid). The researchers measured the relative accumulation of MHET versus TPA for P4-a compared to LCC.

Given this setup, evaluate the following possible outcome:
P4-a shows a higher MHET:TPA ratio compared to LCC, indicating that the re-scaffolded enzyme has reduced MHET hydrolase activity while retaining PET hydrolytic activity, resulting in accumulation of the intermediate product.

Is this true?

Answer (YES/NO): YES